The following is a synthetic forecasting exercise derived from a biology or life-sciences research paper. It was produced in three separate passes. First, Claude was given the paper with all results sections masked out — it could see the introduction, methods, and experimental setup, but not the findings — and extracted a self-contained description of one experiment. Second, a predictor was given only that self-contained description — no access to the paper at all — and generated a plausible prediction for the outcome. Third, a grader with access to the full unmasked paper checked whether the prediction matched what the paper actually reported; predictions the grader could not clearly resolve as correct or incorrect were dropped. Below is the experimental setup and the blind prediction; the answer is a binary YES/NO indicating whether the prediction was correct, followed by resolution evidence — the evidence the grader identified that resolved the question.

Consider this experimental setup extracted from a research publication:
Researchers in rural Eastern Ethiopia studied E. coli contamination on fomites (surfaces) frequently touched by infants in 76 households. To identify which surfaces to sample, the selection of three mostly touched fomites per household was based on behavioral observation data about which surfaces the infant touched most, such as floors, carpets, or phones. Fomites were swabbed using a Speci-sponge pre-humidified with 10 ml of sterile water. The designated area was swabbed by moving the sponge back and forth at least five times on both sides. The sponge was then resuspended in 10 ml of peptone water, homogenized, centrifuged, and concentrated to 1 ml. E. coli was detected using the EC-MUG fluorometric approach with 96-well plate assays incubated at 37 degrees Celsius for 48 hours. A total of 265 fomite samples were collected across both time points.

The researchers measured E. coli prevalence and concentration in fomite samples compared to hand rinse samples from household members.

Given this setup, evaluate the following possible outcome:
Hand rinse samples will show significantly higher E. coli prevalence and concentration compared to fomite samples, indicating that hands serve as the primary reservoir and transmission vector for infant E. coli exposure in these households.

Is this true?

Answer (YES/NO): YES